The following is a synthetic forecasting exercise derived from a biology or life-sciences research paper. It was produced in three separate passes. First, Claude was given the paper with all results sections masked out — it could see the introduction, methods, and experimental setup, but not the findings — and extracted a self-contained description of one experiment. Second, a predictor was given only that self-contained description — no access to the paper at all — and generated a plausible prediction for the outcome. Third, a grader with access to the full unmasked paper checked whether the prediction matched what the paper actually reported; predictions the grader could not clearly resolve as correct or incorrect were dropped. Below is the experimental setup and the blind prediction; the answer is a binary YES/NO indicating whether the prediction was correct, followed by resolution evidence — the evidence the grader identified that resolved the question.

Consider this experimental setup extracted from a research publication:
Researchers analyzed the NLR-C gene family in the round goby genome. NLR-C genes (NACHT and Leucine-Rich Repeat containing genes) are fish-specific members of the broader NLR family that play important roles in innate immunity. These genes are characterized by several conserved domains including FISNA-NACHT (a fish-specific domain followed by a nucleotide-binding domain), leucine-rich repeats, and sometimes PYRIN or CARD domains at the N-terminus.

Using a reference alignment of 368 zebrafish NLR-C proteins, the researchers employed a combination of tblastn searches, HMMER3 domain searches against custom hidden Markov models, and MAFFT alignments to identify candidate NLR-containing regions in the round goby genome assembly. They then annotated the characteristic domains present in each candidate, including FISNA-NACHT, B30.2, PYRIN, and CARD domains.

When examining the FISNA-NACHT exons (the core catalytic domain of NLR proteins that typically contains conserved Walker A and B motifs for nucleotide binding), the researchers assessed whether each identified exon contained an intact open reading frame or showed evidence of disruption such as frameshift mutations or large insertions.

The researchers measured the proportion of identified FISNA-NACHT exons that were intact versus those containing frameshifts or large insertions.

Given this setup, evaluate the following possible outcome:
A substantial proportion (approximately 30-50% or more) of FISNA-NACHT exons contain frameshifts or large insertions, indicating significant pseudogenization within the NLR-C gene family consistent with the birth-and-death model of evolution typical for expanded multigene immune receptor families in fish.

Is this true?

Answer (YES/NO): YES